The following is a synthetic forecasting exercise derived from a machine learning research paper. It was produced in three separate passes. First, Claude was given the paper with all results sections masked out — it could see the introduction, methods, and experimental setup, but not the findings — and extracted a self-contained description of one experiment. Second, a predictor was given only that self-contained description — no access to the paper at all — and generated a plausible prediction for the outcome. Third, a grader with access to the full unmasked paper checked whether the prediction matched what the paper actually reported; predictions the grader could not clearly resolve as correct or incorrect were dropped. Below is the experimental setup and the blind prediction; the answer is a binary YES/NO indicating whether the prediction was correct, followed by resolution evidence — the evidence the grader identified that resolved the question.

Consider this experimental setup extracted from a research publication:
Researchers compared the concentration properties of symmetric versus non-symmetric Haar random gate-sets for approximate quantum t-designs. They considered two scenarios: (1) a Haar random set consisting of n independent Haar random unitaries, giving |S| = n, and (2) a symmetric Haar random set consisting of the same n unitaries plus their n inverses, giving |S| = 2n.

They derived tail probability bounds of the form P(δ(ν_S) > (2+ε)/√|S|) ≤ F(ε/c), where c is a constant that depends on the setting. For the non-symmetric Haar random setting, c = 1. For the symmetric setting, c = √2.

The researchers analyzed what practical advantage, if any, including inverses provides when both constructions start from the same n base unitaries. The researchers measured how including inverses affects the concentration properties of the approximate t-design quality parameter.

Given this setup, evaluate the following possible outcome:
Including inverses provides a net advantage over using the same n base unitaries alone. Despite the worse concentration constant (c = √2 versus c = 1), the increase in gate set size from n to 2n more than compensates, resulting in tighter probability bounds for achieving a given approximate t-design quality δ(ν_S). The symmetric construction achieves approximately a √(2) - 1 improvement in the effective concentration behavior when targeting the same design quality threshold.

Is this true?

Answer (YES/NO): NO